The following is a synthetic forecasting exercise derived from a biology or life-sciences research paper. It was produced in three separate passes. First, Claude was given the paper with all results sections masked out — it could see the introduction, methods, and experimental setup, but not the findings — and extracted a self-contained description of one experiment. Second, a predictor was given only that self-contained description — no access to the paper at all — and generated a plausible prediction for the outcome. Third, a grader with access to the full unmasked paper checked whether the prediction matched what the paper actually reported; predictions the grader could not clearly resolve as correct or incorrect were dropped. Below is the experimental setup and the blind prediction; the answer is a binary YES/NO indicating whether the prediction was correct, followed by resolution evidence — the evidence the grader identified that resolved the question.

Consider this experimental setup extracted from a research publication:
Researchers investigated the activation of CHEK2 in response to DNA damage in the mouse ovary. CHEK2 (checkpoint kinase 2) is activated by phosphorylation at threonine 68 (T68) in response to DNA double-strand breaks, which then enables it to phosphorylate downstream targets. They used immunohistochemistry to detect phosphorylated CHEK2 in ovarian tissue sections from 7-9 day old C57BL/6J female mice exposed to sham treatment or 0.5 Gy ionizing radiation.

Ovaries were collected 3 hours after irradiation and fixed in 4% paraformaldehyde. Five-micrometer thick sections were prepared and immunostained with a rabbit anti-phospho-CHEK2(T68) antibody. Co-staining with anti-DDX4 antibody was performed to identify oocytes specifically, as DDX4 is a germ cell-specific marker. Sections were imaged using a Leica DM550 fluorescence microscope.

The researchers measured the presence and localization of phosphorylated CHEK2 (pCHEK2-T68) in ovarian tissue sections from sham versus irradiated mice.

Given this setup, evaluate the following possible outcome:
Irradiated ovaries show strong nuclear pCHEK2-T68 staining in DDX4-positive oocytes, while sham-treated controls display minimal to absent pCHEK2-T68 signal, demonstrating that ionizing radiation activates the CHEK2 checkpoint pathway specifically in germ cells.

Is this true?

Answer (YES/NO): NO